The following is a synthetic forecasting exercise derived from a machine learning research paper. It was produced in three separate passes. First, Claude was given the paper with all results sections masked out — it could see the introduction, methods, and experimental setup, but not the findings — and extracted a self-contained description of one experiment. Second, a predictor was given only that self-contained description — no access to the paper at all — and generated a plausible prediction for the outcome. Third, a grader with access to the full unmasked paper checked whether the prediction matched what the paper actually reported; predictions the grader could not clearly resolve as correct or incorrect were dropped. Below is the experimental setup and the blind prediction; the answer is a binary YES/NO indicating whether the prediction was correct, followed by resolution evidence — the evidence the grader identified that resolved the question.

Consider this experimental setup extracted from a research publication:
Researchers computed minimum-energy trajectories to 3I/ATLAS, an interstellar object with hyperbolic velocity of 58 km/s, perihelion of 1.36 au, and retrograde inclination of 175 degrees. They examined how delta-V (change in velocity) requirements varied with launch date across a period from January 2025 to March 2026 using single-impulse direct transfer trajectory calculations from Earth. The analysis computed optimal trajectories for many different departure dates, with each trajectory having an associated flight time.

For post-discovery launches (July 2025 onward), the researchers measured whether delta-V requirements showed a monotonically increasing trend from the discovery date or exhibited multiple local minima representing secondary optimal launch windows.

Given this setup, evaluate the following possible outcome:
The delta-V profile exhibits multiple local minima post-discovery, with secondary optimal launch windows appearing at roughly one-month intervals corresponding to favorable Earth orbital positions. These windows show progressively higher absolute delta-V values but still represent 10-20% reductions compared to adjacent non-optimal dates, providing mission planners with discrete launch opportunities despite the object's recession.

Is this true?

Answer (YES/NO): NO